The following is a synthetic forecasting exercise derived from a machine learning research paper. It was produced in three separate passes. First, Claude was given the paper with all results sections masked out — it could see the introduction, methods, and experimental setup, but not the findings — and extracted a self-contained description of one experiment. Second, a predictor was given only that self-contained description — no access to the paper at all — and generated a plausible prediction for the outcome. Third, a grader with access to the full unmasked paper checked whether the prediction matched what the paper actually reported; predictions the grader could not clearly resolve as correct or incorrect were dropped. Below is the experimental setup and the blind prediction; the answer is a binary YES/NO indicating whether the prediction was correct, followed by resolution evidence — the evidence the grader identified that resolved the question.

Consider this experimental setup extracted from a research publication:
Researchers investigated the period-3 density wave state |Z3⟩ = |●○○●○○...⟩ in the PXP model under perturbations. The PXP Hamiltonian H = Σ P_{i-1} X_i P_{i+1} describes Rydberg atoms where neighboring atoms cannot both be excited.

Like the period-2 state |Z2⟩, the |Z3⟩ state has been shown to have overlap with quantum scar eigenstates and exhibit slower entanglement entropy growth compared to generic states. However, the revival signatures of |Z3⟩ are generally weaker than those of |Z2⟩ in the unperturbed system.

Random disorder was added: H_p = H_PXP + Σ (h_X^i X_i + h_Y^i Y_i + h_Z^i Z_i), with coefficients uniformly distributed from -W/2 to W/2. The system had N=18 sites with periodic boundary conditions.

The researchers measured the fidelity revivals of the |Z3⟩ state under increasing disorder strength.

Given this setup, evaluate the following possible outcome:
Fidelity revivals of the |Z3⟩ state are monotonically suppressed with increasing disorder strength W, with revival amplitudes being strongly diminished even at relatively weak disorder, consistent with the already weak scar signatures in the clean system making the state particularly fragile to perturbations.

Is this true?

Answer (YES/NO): NO